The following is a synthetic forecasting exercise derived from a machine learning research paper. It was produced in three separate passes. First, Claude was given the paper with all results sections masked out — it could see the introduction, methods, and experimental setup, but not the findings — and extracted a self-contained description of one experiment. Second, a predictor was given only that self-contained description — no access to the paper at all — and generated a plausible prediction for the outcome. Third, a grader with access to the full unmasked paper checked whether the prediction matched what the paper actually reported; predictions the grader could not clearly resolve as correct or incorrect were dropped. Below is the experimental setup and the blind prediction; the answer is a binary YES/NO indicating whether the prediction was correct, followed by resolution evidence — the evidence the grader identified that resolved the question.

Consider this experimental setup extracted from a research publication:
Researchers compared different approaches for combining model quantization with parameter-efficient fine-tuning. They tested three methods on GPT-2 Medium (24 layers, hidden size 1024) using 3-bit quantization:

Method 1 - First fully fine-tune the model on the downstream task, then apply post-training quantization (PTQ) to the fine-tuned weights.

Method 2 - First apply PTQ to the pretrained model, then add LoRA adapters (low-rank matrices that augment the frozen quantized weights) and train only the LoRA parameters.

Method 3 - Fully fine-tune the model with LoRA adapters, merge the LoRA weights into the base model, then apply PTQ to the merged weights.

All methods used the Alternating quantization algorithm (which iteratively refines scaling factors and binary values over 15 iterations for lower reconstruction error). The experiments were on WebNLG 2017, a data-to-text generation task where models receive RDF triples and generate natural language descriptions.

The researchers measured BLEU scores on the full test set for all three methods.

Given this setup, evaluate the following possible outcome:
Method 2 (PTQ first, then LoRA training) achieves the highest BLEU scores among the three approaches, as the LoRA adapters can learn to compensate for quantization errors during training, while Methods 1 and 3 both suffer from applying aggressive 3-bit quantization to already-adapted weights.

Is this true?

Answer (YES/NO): NO